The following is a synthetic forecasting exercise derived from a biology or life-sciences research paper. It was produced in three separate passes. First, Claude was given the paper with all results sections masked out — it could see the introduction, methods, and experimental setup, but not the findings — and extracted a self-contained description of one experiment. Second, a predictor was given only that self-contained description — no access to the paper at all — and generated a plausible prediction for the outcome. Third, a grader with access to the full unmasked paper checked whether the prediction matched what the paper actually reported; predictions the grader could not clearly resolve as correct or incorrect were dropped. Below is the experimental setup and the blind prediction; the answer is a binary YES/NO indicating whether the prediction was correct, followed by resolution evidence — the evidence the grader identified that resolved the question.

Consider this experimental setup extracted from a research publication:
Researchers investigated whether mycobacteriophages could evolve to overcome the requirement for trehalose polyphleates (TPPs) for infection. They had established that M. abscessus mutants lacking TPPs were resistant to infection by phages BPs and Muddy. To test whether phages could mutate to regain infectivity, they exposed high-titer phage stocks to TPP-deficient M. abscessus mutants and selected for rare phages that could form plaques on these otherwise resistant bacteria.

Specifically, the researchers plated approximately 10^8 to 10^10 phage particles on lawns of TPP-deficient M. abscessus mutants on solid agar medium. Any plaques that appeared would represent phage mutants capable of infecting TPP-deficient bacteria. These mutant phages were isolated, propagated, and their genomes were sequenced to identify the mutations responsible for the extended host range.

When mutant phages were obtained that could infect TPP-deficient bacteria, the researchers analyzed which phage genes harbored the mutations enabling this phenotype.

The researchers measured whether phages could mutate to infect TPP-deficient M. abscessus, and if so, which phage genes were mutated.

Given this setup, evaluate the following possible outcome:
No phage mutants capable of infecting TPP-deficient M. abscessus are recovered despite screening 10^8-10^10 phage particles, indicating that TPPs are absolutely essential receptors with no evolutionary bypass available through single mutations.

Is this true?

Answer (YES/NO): NO